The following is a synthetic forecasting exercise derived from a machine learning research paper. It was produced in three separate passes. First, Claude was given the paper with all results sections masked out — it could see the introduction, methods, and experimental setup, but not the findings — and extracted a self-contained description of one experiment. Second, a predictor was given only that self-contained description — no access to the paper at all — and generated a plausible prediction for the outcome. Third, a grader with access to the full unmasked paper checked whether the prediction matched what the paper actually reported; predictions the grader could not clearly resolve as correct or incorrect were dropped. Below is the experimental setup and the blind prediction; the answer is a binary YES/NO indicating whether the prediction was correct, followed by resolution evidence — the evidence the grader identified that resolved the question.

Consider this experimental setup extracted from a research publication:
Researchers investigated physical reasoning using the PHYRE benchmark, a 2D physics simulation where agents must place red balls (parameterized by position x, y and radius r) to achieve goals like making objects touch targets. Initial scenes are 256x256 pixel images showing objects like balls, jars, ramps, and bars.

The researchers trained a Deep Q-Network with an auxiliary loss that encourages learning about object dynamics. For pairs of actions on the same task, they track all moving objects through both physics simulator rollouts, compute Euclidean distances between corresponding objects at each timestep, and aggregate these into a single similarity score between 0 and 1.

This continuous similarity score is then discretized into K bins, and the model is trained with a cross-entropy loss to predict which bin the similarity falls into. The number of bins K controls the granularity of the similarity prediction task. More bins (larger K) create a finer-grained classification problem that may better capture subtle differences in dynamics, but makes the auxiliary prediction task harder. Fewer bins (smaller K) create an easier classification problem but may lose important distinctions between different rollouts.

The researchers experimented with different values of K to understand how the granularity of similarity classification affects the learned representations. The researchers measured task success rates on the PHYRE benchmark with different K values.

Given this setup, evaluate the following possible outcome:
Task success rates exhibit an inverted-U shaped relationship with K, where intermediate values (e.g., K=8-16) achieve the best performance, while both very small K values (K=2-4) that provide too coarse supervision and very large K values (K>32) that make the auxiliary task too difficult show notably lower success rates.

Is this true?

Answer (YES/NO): NO